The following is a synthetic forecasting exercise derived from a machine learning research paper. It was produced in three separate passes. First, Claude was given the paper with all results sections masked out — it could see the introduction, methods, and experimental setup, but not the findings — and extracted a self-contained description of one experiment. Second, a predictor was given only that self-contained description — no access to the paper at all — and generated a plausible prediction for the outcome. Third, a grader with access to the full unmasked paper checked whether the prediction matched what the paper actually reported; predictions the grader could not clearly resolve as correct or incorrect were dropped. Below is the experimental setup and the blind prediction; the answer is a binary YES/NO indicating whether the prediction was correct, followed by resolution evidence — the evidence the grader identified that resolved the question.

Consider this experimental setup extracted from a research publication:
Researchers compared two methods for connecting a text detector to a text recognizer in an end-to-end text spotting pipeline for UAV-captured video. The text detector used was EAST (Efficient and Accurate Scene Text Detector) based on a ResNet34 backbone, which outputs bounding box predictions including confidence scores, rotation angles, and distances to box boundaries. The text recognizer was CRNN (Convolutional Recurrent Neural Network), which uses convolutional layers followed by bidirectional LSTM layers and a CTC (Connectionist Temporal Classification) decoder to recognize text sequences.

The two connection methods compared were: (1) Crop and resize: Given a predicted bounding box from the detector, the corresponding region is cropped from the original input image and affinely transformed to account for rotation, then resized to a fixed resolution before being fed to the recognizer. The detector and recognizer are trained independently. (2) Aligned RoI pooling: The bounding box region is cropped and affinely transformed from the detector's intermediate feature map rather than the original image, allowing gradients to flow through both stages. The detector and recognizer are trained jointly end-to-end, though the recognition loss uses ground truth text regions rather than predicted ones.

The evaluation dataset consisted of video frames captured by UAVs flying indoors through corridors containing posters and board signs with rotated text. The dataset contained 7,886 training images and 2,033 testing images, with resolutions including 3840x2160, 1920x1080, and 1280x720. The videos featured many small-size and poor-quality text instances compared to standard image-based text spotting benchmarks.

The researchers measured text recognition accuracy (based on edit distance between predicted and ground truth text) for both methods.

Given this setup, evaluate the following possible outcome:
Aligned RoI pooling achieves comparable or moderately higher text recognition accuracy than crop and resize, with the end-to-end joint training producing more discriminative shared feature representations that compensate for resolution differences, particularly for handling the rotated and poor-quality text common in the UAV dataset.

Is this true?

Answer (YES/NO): NO